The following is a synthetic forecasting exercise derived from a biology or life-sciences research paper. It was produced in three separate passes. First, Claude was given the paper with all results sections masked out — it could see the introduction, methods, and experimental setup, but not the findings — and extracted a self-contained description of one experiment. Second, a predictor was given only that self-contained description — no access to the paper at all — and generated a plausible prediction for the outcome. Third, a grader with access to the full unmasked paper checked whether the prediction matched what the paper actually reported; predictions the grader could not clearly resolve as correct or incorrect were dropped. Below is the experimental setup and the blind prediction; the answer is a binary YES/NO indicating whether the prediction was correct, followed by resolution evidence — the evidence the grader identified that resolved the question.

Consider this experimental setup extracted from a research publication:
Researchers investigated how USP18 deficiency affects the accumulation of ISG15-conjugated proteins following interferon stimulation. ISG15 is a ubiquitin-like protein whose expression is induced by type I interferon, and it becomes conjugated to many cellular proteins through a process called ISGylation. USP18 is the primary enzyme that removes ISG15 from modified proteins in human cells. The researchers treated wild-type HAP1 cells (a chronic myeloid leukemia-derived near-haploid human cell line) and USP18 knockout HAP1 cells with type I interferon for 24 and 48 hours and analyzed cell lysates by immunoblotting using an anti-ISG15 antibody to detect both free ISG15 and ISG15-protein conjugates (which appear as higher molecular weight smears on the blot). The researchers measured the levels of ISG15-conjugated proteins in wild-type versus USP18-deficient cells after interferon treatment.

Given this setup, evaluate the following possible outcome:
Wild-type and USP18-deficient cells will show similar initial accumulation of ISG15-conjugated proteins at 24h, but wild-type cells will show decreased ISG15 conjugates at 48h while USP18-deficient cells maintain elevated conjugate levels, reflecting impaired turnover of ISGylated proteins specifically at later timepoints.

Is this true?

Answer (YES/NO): NO